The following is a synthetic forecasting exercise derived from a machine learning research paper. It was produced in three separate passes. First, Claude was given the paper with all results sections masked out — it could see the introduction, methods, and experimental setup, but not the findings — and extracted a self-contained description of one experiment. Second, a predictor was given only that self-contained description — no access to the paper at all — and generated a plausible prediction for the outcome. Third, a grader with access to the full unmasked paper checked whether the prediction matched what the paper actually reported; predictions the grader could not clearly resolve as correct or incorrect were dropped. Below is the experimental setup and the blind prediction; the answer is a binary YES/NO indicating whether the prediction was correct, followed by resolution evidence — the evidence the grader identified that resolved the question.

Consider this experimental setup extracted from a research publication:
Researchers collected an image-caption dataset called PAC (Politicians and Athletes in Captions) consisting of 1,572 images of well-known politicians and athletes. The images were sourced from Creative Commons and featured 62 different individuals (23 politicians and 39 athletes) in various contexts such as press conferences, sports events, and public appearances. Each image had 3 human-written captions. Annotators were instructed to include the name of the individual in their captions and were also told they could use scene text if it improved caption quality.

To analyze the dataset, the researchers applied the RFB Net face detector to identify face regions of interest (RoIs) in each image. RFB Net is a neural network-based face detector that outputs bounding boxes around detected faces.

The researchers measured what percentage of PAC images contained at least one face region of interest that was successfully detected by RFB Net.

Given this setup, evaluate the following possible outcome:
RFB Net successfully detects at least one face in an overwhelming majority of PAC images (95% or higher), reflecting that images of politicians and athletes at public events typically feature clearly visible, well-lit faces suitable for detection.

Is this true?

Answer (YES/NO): YES